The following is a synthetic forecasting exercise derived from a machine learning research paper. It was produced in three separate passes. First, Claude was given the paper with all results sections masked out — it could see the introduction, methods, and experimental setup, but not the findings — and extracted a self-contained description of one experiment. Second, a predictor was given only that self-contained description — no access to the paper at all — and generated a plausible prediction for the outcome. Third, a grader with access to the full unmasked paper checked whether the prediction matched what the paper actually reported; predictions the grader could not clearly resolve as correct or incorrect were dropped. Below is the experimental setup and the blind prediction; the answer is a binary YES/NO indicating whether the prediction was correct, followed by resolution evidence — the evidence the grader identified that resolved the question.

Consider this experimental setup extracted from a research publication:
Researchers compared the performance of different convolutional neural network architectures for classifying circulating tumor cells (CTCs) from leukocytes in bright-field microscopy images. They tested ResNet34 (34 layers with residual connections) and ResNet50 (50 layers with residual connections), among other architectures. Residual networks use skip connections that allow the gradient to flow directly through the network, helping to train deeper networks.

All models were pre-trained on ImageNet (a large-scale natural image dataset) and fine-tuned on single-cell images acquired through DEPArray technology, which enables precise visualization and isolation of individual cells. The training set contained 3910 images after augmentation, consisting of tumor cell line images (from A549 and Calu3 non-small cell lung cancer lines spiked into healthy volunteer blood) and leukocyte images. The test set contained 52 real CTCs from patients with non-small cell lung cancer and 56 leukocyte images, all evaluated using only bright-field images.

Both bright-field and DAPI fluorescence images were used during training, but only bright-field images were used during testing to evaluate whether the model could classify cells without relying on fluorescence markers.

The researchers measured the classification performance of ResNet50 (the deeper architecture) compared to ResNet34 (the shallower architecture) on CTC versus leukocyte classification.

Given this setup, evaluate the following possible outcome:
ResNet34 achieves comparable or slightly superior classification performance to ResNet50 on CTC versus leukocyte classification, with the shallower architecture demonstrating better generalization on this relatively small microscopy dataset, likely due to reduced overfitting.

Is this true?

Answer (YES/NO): NO